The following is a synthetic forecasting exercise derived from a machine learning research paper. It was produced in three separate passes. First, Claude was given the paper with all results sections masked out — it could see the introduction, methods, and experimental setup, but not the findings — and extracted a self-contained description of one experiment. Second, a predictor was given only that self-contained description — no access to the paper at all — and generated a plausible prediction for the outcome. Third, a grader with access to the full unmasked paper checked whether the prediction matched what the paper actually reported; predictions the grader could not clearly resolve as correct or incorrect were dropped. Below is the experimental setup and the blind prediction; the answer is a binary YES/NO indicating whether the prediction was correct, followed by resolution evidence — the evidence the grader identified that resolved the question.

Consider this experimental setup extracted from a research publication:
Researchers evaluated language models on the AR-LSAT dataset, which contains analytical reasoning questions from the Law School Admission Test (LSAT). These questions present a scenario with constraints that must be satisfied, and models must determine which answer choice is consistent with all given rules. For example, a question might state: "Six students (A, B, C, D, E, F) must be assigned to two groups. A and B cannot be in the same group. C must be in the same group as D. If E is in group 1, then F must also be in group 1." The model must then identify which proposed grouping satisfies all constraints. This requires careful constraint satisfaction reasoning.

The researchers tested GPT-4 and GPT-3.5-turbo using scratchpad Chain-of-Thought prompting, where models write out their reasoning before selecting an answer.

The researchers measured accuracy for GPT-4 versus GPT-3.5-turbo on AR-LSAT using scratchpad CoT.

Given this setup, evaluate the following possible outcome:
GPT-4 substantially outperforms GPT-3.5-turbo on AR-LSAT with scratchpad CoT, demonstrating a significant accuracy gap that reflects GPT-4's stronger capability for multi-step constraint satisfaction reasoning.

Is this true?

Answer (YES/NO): NO